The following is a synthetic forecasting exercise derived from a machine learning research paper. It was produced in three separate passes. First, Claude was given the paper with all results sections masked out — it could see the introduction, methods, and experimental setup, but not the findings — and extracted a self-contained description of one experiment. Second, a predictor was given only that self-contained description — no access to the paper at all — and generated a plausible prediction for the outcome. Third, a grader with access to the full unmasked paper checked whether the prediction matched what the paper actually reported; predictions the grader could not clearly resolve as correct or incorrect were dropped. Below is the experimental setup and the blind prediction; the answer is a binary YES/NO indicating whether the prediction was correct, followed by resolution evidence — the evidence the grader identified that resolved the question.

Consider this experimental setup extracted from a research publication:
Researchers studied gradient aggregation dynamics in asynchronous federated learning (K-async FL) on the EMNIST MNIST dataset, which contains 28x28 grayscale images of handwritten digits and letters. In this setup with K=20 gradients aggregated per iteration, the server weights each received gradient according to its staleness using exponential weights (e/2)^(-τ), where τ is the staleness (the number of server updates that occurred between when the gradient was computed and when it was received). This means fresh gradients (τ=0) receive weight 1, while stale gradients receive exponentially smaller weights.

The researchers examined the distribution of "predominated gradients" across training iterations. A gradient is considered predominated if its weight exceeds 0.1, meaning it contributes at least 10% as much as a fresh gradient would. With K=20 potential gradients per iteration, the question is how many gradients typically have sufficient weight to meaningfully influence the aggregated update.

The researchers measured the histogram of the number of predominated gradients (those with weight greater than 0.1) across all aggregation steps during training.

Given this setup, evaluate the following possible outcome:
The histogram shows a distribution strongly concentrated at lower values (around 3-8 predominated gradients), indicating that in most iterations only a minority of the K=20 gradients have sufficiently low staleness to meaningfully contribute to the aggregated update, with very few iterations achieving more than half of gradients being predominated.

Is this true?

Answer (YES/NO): NO